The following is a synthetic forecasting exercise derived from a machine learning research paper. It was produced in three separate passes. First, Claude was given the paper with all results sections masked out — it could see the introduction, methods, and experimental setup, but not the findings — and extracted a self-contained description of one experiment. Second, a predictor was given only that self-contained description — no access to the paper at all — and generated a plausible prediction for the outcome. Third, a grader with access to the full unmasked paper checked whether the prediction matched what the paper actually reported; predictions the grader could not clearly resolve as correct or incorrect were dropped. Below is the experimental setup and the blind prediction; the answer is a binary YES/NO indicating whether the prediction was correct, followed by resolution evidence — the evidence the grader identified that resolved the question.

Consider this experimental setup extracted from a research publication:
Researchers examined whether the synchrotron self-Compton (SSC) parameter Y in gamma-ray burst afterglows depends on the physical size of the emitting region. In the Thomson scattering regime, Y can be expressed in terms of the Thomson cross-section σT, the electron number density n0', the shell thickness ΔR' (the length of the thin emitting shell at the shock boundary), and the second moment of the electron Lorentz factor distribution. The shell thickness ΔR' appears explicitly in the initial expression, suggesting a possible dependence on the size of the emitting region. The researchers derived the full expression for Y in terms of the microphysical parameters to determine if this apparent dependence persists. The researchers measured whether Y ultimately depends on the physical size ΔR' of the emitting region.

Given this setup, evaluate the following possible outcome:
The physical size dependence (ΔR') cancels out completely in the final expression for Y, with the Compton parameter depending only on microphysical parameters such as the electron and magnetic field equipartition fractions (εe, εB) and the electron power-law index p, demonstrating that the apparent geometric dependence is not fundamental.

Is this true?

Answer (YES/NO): YES